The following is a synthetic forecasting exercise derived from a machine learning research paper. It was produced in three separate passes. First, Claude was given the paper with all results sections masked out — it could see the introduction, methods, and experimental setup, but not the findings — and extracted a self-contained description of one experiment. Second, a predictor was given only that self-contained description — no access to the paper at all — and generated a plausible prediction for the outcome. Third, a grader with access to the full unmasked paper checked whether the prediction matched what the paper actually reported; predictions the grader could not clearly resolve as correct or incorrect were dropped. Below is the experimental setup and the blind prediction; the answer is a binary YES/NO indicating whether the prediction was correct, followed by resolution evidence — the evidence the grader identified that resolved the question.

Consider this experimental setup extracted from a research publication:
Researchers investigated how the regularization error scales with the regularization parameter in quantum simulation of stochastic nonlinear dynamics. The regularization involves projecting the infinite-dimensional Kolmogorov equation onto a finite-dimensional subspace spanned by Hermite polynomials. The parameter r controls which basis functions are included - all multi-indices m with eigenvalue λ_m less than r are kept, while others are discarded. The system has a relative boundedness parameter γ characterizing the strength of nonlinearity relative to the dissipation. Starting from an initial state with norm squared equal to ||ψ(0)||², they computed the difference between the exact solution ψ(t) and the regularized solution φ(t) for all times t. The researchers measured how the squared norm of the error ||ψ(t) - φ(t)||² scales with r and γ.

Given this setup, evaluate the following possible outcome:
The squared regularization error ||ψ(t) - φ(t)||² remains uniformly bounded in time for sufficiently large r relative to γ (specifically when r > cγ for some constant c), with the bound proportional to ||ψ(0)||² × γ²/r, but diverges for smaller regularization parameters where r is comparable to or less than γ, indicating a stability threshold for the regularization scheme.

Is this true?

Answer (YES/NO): NO